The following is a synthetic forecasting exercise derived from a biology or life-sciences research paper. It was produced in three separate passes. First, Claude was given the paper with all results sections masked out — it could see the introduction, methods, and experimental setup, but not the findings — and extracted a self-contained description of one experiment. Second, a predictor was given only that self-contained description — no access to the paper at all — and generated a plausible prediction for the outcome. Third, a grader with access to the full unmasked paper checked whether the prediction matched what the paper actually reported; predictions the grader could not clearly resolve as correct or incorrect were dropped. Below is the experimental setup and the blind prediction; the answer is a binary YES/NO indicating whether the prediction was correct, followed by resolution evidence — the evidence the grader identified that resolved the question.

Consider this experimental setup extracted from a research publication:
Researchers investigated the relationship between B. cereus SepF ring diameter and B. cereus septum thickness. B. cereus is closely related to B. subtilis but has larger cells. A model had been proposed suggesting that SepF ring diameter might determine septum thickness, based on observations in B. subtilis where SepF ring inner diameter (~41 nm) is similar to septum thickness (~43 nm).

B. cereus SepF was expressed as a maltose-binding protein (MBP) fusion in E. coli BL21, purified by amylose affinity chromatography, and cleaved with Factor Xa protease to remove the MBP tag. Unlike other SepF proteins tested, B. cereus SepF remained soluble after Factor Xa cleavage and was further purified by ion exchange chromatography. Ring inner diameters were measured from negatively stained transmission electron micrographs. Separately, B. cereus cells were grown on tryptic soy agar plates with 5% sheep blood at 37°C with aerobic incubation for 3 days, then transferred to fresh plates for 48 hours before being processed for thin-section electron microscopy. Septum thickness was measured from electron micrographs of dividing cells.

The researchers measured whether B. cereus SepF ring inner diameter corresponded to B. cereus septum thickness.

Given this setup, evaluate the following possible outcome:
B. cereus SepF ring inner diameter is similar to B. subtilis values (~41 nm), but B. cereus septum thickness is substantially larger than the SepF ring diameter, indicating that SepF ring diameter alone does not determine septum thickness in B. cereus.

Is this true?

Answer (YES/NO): NO